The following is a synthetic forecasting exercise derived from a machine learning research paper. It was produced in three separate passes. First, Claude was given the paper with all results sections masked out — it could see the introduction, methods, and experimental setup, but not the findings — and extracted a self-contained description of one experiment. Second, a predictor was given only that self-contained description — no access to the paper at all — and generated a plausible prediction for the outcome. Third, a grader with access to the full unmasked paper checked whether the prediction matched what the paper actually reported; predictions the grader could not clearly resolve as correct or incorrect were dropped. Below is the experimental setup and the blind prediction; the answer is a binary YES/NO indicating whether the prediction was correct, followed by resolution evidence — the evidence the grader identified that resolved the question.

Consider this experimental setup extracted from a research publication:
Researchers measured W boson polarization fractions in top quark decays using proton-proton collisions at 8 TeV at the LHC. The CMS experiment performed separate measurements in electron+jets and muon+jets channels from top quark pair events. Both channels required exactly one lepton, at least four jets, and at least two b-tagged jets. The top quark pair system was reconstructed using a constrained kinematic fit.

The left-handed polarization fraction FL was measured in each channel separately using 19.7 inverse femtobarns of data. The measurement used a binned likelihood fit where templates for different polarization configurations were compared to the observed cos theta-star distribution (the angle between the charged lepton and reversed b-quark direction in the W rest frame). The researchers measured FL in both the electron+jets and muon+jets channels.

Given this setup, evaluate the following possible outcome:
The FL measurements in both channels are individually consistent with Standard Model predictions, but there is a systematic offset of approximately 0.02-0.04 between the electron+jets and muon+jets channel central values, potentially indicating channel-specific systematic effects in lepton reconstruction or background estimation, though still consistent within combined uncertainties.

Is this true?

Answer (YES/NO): NO